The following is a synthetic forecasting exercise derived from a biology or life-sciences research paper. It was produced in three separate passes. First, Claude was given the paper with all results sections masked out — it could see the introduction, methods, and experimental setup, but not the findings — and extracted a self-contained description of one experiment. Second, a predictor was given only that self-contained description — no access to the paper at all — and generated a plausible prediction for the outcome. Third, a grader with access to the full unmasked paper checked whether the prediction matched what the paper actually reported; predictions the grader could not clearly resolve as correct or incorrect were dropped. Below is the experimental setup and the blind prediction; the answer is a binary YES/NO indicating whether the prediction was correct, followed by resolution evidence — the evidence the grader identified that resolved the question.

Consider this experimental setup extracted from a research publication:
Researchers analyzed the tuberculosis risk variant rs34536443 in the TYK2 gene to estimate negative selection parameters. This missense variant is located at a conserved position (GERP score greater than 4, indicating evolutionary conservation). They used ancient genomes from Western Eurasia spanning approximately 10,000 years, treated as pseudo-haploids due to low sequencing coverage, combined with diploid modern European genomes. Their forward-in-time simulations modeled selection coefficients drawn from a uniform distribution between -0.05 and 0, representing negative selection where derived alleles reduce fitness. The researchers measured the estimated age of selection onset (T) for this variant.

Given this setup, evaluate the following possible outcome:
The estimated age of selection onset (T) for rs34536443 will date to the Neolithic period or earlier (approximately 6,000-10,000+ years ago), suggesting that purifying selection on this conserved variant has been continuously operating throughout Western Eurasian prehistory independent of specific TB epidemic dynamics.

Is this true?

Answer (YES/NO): NO